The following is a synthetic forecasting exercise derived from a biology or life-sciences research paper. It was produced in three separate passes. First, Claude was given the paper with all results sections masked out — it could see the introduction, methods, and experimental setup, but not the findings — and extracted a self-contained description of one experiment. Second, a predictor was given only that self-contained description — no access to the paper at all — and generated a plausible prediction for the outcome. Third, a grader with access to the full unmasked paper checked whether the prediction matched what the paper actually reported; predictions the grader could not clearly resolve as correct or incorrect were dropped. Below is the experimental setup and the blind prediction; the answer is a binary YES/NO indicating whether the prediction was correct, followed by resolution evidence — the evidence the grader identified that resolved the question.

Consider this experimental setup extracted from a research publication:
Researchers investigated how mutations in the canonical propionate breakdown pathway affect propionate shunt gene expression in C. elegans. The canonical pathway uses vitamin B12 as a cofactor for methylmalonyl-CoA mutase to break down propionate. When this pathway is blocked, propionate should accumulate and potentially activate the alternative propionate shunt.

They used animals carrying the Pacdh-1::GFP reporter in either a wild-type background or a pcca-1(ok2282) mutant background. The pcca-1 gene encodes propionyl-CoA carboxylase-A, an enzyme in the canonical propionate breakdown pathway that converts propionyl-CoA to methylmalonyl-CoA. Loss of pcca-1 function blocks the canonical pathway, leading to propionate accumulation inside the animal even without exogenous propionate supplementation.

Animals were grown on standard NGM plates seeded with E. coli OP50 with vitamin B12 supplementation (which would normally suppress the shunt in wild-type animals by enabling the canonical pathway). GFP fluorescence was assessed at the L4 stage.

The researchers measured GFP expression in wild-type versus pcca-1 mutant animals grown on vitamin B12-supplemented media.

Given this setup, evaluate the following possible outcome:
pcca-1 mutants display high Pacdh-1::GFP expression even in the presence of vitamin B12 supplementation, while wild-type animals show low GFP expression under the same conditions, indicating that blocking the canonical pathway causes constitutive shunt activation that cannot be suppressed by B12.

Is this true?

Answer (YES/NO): YES